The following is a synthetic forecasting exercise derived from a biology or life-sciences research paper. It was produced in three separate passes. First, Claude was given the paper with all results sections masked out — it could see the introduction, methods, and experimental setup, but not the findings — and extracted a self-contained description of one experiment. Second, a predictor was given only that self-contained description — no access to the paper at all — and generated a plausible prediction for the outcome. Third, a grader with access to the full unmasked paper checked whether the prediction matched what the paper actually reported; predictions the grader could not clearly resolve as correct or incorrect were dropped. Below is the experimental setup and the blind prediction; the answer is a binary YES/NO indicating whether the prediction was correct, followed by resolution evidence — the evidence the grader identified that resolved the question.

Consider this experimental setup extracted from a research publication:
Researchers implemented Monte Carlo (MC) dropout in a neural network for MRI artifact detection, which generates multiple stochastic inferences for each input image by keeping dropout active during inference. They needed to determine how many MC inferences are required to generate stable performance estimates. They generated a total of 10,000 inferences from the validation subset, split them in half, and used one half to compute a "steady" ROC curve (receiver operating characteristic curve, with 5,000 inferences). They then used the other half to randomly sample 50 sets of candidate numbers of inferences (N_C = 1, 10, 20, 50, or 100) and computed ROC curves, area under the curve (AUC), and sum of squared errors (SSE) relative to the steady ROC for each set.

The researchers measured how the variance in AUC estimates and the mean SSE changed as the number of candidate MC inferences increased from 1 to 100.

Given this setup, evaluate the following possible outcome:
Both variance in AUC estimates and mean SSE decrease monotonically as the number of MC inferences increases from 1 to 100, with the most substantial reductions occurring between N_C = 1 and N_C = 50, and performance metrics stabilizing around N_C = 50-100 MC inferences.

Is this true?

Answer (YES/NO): YES